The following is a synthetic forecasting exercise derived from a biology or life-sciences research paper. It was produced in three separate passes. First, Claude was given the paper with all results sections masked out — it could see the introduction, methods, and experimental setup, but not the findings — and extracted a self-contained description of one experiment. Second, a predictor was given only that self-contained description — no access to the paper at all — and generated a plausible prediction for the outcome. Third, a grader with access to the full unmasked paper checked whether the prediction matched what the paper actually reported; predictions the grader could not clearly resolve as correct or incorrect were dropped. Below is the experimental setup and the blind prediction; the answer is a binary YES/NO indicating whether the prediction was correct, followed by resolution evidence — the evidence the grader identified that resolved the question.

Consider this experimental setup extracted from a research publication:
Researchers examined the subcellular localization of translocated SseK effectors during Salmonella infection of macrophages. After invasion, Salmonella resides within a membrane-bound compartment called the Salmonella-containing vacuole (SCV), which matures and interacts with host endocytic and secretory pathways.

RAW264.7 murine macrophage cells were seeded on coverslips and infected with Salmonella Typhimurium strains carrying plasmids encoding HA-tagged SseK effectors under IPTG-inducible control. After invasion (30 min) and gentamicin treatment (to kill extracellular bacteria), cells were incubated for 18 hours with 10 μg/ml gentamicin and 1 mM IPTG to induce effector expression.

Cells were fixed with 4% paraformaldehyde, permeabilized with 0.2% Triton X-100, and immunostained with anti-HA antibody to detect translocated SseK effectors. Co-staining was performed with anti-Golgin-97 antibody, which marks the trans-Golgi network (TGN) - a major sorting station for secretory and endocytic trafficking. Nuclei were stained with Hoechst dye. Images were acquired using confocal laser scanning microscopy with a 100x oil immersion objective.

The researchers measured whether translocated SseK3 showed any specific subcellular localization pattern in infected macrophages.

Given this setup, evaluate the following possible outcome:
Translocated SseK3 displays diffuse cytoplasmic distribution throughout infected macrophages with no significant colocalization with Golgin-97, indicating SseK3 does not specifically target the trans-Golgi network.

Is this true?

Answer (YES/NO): NO